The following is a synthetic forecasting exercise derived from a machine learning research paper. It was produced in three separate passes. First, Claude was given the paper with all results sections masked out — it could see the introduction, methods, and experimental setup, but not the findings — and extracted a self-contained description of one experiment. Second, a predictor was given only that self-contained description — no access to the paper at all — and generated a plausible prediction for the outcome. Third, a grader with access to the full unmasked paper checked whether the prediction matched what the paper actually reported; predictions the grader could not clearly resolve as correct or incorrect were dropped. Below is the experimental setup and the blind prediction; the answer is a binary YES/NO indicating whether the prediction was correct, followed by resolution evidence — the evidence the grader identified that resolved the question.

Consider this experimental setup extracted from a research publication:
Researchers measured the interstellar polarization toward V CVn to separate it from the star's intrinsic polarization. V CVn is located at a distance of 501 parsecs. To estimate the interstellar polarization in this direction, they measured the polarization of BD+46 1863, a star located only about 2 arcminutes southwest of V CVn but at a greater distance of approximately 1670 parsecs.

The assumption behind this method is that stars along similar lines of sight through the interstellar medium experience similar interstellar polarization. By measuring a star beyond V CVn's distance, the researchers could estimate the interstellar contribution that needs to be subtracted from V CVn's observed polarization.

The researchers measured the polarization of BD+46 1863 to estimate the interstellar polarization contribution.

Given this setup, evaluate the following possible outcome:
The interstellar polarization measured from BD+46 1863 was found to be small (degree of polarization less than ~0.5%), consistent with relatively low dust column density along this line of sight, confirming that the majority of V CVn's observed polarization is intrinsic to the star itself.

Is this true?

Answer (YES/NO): YES